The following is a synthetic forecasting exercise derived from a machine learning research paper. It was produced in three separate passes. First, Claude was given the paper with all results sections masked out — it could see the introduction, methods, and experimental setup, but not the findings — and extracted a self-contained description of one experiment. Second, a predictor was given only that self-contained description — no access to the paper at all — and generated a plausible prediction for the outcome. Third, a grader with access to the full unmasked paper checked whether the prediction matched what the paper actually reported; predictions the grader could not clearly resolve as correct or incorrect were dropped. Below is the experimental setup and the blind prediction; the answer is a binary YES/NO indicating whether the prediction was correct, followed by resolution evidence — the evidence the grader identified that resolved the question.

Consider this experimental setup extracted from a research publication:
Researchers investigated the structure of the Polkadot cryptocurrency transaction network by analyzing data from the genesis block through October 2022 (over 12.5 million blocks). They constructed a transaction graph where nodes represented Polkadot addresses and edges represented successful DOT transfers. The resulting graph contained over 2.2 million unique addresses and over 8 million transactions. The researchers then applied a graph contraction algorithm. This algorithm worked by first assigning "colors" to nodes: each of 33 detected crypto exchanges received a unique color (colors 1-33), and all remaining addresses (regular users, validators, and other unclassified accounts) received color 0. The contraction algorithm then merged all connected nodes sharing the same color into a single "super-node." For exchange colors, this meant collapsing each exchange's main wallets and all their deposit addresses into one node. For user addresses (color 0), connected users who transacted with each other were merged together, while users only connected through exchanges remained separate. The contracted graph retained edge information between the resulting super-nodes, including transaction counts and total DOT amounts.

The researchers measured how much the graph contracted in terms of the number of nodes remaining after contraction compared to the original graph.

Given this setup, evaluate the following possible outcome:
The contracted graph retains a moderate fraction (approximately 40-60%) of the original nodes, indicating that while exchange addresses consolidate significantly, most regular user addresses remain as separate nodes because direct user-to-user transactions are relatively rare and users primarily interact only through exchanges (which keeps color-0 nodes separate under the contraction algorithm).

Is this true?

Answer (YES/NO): NO